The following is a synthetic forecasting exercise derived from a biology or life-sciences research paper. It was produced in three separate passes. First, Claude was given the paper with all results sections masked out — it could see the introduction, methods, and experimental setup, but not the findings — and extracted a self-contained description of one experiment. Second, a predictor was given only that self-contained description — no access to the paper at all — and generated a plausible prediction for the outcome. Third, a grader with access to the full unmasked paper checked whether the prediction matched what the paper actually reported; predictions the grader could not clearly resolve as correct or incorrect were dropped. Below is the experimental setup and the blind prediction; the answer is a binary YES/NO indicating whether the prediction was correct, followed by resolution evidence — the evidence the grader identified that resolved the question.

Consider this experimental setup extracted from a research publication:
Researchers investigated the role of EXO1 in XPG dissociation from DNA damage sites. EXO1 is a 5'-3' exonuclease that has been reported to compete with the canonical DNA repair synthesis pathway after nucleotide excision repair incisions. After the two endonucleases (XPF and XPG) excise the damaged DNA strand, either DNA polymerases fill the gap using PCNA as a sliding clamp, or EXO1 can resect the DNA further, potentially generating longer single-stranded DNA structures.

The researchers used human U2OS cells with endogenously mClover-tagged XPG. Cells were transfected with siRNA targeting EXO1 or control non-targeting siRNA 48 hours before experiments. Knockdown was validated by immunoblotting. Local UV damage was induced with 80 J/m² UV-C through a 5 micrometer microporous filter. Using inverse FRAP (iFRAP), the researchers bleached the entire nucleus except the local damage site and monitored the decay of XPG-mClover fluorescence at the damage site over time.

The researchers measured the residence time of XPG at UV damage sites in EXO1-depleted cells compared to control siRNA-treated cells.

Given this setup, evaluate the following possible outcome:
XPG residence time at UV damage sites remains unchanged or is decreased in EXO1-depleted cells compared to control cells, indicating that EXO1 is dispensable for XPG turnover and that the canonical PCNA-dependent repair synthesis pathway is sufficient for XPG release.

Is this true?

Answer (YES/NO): NO